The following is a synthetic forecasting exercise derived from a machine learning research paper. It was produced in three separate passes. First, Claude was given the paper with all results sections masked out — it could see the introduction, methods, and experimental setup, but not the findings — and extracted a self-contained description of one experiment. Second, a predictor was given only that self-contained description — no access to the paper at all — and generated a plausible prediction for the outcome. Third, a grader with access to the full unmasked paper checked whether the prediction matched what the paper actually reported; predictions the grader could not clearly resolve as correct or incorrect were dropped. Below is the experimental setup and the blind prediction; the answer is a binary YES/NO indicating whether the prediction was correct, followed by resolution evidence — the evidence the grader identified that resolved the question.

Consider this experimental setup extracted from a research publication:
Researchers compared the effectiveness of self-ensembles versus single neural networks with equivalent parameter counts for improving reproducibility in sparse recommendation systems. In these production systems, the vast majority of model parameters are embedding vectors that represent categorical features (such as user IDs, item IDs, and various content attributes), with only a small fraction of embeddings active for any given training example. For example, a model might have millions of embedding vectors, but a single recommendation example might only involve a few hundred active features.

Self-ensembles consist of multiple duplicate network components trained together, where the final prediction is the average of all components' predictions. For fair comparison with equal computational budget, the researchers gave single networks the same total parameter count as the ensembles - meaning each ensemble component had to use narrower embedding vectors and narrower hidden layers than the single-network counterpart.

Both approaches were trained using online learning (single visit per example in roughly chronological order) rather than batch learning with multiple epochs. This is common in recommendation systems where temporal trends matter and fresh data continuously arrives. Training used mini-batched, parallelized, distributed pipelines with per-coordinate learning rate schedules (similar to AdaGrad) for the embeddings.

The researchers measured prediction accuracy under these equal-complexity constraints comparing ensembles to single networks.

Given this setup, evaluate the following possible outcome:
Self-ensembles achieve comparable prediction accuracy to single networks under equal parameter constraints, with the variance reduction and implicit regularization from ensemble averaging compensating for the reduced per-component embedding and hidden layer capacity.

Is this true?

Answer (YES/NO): NO